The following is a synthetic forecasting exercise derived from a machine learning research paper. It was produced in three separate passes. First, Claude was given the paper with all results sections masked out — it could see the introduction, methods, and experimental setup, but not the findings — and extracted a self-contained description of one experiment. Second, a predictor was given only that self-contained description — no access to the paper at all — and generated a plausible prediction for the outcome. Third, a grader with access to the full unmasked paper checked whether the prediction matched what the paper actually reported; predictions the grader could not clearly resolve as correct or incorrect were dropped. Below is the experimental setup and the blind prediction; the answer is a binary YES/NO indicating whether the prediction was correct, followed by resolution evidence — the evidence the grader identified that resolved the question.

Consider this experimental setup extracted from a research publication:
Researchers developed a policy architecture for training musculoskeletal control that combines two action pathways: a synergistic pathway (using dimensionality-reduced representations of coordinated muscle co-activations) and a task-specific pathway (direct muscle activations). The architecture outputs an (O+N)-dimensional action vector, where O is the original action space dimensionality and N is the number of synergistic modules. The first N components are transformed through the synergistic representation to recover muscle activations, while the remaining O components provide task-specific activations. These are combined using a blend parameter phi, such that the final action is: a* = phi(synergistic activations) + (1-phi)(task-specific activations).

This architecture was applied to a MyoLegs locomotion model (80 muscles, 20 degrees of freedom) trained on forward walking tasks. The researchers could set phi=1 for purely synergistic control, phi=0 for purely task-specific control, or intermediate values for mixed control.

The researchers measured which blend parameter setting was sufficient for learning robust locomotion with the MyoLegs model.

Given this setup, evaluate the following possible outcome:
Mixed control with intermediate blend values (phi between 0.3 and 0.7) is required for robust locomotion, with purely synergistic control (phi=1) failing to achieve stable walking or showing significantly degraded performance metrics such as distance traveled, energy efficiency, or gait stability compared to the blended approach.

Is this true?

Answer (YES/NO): NO